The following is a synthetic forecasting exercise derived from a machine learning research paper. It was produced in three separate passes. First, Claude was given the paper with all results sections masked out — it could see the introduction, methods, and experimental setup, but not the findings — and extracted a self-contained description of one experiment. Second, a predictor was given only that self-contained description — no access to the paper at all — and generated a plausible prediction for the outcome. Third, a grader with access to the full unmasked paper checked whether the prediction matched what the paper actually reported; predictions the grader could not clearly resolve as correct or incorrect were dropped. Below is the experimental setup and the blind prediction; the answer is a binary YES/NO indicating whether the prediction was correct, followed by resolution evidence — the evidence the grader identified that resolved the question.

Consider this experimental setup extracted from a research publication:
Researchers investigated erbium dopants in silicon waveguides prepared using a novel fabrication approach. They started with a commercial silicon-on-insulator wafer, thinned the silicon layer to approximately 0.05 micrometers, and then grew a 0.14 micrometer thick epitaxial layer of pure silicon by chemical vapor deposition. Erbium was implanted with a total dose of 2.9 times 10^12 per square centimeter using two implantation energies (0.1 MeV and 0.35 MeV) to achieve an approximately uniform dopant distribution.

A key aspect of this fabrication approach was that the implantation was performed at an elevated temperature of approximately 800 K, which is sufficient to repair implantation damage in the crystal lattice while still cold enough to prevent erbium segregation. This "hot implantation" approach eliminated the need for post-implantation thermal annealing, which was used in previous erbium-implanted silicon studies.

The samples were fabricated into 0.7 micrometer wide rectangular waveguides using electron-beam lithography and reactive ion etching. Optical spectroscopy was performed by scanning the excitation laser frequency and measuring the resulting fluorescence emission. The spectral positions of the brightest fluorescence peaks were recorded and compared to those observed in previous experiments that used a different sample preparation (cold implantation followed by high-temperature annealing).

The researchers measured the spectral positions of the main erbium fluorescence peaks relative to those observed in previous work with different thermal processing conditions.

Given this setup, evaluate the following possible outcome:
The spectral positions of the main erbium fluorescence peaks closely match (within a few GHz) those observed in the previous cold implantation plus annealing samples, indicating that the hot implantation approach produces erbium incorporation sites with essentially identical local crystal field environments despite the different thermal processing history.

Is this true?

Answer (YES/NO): NO